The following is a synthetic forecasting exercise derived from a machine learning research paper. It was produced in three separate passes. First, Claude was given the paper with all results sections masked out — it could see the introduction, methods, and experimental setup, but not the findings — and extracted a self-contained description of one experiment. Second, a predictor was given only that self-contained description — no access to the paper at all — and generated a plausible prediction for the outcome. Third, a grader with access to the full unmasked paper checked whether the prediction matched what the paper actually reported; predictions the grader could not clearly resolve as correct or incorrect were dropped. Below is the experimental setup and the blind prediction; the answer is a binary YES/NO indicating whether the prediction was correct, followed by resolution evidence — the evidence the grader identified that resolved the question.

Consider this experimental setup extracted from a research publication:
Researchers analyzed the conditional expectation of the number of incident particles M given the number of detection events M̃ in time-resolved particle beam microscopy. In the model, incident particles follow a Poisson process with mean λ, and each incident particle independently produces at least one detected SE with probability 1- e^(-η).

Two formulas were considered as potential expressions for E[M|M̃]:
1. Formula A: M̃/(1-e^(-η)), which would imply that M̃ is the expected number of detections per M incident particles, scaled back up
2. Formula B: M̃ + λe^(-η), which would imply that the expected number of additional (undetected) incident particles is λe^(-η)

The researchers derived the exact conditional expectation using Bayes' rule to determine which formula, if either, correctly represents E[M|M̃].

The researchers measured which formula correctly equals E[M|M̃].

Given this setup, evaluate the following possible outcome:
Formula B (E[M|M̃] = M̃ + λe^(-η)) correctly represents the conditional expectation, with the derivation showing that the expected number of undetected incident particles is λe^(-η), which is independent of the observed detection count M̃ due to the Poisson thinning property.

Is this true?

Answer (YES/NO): YES